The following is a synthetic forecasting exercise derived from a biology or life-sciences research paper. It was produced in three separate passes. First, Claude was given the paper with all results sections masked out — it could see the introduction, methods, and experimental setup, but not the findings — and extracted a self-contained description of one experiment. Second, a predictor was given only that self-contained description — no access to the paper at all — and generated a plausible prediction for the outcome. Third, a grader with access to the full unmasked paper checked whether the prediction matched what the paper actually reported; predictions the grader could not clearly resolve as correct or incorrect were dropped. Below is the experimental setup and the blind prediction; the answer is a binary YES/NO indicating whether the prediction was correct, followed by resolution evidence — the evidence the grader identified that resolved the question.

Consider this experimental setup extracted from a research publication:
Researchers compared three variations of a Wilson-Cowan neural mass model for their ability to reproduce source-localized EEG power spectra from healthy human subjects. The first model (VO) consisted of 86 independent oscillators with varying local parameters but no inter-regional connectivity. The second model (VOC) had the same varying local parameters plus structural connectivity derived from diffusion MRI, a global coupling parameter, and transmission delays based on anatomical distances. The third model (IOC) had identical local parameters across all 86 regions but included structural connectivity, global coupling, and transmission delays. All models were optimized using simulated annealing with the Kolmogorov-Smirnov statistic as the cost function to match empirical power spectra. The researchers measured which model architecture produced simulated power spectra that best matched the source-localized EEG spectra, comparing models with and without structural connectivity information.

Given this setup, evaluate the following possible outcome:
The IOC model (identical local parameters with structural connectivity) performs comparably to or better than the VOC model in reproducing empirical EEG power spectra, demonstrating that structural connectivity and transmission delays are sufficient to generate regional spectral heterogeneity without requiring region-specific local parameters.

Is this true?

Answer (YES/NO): NO